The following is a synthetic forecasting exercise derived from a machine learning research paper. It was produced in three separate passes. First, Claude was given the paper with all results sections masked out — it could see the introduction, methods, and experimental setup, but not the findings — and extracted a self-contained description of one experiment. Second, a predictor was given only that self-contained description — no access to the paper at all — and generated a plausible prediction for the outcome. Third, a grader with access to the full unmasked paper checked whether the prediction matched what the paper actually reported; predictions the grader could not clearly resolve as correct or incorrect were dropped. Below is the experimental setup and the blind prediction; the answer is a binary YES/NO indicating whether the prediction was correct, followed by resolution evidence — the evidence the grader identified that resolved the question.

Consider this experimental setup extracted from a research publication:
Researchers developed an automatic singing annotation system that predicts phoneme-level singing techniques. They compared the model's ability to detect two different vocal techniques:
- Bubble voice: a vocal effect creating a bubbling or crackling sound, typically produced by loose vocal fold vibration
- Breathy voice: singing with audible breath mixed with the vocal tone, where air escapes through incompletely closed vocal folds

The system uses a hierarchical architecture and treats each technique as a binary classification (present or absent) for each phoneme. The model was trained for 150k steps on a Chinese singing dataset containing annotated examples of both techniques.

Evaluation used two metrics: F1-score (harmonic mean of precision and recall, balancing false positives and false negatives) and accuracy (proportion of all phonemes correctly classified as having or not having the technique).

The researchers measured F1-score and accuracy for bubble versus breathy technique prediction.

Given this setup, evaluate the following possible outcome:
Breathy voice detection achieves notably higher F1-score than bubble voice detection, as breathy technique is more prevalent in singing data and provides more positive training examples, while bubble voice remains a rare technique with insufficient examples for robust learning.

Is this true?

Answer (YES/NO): NO